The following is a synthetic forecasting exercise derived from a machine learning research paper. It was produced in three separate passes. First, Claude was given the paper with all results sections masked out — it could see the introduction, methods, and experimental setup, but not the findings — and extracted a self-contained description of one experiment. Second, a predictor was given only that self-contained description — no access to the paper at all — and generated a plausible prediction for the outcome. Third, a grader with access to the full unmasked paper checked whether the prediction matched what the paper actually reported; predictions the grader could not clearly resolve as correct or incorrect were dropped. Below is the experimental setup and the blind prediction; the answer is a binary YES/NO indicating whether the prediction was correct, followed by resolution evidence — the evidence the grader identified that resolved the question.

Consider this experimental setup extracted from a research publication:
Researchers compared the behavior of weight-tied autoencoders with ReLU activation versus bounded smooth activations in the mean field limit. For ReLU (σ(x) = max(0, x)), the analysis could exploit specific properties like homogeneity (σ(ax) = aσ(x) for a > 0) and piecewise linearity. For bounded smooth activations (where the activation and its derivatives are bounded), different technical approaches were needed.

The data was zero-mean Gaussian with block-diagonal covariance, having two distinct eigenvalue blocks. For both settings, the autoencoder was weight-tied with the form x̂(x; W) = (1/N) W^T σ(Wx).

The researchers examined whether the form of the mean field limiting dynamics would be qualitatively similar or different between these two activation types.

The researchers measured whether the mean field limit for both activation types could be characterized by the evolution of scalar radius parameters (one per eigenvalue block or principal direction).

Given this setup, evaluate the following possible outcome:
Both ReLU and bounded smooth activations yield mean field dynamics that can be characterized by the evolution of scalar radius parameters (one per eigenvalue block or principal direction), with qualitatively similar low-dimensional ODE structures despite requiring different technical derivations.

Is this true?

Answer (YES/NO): NO